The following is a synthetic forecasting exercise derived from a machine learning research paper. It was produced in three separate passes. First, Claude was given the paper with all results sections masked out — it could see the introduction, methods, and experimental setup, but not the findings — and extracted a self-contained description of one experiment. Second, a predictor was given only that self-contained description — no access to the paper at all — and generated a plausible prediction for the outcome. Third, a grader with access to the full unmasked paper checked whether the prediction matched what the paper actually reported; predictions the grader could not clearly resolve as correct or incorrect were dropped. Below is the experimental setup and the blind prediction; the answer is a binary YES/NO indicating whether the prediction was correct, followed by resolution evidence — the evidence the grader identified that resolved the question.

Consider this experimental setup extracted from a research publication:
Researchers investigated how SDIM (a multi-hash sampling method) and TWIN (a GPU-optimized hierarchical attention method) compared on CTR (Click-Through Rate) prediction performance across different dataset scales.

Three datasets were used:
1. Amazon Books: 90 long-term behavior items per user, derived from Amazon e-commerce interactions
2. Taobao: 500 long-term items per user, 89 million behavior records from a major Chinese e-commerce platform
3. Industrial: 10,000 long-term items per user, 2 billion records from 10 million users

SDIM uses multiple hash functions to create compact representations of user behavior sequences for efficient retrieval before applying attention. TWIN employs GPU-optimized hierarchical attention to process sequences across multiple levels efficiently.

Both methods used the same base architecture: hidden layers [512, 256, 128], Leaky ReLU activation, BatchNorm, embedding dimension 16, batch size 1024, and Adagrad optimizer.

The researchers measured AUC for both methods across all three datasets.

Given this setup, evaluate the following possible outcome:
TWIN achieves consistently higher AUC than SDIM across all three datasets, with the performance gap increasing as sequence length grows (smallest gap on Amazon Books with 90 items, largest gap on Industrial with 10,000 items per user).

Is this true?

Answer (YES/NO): NO